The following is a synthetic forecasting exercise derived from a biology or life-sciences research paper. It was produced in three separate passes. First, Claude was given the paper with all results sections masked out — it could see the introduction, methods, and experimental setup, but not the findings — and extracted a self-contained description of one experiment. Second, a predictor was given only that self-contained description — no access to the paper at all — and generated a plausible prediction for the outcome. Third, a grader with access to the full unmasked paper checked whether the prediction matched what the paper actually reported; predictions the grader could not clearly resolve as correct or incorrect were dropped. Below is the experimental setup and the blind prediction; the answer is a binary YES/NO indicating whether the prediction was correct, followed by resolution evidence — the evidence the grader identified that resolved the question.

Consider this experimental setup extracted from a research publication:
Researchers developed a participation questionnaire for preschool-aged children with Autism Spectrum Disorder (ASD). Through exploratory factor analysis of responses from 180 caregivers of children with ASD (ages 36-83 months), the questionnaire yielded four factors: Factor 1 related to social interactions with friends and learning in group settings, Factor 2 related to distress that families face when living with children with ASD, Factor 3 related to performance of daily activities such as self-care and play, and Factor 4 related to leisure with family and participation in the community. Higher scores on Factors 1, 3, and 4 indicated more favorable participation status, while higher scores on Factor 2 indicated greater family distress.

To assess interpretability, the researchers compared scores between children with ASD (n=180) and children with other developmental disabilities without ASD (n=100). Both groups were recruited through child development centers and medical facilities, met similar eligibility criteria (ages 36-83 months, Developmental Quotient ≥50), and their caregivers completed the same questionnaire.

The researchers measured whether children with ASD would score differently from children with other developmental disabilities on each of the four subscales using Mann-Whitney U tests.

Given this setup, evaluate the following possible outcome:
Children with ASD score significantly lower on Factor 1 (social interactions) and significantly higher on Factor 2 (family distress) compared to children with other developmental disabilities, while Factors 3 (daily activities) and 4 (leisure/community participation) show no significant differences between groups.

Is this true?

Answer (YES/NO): NO